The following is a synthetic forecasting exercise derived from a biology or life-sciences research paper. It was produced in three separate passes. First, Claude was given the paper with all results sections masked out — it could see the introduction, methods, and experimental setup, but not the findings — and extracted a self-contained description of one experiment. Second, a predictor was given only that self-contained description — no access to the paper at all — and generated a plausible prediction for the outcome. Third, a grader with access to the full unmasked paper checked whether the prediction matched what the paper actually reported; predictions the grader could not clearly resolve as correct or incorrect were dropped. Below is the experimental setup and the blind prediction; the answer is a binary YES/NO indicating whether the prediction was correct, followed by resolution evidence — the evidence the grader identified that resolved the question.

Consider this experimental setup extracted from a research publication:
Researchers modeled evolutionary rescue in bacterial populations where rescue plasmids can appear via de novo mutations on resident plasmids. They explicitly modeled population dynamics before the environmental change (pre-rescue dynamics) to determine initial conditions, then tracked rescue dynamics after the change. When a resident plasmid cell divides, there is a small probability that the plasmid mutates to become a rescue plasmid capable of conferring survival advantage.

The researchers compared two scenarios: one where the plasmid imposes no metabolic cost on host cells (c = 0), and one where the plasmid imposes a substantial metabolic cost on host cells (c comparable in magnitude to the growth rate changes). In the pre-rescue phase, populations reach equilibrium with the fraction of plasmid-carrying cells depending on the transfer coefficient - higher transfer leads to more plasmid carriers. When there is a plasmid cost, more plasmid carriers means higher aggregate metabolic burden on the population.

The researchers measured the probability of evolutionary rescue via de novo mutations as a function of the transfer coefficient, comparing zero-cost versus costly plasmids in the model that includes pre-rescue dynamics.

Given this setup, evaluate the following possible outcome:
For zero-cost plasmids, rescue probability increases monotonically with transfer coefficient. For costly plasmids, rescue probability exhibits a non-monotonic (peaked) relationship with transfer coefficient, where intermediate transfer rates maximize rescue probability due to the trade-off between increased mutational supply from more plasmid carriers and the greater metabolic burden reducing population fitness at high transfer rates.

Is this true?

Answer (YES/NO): YES